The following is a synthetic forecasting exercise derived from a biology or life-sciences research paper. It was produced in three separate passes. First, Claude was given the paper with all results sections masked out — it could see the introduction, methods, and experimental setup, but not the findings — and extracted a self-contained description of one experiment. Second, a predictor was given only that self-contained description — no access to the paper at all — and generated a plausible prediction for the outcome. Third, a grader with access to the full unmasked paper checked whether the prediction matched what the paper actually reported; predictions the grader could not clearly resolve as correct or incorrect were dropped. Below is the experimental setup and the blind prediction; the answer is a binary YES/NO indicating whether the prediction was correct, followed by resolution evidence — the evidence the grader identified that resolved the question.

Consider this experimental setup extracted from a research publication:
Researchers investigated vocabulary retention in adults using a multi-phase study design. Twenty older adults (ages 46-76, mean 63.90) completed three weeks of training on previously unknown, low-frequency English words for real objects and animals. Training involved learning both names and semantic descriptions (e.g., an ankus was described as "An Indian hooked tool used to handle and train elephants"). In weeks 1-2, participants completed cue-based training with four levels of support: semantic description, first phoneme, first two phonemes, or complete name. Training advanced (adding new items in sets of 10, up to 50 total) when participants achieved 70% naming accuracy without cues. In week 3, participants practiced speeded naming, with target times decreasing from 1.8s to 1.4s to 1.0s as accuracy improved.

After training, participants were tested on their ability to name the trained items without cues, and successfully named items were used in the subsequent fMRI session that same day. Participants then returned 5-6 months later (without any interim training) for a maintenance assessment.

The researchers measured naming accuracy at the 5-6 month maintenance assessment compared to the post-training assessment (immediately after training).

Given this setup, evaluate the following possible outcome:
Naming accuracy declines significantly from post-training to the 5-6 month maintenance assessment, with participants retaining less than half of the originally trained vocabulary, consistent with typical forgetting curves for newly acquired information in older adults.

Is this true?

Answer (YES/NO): NO